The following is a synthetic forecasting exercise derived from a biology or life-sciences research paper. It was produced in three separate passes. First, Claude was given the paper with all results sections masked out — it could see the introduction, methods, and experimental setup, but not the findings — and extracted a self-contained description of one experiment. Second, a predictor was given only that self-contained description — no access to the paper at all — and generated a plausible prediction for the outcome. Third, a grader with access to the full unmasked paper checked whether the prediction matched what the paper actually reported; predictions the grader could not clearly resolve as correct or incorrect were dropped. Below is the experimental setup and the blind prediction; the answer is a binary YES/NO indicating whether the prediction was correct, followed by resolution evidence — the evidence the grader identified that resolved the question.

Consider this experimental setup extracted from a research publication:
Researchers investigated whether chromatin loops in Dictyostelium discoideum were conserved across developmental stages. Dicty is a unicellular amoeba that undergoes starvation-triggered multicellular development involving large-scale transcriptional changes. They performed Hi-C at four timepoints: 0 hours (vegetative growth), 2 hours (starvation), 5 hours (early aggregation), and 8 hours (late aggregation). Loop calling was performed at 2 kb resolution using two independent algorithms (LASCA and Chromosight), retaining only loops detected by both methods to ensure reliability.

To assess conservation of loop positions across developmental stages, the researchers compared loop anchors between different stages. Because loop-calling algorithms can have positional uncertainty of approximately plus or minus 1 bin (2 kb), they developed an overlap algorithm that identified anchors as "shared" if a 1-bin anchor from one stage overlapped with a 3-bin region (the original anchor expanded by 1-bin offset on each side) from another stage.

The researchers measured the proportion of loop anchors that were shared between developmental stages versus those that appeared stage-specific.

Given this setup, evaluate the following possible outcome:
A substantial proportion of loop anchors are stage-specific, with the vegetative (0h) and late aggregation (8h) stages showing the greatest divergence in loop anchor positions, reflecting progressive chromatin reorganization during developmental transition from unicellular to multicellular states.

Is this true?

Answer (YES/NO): NO